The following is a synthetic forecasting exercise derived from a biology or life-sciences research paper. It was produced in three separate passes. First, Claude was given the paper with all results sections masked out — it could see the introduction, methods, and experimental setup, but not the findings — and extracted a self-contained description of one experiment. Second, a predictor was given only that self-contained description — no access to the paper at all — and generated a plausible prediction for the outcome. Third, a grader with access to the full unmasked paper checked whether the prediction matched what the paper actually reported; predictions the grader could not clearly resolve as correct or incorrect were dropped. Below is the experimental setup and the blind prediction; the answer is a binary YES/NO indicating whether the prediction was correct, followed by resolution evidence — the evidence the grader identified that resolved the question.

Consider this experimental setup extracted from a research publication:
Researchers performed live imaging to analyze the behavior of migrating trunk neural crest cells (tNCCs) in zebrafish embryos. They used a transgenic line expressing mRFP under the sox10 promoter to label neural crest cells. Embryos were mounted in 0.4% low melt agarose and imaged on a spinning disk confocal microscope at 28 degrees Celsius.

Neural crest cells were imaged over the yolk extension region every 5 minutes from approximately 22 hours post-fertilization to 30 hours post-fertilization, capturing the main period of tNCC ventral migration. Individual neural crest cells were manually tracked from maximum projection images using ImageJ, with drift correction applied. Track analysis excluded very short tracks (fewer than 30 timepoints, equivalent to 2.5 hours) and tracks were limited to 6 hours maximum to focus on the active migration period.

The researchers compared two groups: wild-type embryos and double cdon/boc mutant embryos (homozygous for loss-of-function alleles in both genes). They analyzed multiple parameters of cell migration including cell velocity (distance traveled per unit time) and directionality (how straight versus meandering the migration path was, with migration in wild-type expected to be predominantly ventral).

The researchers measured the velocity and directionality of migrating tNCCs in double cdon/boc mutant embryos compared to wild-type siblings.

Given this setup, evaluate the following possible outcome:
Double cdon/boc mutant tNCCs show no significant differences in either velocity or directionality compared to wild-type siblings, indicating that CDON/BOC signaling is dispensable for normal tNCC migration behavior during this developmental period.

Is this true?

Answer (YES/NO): NO